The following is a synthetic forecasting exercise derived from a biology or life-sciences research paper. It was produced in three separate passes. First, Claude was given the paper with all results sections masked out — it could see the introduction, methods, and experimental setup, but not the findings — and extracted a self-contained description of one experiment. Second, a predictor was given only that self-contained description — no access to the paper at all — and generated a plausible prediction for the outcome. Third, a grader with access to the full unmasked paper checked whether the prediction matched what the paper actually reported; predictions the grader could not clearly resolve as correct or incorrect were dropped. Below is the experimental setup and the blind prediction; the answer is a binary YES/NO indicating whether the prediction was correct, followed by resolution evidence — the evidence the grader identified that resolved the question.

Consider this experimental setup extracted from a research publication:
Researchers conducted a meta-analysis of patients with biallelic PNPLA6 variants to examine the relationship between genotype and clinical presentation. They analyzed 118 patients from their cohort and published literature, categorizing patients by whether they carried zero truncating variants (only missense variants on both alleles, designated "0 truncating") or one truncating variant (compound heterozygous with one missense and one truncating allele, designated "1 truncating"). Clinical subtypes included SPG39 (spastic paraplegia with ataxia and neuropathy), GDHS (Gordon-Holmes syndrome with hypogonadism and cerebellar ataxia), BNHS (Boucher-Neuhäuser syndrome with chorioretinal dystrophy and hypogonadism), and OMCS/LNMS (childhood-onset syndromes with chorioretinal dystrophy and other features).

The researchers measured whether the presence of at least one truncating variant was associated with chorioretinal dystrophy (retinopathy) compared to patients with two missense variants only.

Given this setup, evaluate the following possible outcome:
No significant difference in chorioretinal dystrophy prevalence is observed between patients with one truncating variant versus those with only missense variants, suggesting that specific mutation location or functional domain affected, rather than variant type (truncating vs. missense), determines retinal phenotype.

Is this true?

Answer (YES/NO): NO